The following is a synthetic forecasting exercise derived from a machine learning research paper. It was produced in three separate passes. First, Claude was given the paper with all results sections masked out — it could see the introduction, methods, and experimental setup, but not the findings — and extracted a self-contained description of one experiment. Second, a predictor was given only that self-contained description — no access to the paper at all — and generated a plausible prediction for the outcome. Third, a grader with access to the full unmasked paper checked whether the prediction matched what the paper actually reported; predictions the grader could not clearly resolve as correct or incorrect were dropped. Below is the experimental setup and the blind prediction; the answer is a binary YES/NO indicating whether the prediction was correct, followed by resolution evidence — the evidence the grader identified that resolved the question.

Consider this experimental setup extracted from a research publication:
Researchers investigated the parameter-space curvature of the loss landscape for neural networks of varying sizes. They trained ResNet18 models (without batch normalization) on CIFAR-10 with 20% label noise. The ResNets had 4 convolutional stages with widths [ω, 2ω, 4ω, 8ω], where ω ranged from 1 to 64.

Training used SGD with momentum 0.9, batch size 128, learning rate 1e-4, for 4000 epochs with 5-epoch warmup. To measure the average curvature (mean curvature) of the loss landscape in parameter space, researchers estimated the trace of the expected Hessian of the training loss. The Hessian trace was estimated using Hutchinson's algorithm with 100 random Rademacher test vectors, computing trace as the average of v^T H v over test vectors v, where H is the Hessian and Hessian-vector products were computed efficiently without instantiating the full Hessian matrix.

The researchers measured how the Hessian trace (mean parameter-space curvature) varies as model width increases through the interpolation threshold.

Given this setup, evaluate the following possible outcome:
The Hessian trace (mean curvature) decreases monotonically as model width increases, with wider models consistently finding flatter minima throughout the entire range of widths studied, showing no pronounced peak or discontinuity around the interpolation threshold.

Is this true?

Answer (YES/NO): NO